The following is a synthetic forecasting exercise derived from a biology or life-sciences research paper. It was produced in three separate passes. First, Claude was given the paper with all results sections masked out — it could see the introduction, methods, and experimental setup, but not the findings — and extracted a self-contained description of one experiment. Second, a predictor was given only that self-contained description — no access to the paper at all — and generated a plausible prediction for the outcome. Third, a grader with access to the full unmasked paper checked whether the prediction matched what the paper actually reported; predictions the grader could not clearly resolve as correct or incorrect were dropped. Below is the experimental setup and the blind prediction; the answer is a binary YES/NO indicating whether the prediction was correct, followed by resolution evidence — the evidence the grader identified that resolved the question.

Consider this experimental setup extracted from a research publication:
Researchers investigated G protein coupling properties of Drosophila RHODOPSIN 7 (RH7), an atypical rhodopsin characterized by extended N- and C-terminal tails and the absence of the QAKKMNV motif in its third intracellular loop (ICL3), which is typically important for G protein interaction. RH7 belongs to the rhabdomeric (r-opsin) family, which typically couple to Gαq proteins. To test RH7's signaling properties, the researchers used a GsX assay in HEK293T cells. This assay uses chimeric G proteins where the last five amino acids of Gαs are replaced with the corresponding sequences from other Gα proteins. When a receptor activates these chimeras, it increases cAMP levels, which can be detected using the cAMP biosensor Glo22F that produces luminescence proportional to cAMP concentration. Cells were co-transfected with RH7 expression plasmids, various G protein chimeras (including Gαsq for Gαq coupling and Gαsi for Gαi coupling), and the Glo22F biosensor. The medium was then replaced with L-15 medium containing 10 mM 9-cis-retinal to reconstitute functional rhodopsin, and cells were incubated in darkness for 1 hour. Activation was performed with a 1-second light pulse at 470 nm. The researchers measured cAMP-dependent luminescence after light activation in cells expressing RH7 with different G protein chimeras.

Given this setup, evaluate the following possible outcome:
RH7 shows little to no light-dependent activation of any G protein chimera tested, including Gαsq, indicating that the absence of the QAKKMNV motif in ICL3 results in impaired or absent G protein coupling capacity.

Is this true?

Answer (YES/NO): NO